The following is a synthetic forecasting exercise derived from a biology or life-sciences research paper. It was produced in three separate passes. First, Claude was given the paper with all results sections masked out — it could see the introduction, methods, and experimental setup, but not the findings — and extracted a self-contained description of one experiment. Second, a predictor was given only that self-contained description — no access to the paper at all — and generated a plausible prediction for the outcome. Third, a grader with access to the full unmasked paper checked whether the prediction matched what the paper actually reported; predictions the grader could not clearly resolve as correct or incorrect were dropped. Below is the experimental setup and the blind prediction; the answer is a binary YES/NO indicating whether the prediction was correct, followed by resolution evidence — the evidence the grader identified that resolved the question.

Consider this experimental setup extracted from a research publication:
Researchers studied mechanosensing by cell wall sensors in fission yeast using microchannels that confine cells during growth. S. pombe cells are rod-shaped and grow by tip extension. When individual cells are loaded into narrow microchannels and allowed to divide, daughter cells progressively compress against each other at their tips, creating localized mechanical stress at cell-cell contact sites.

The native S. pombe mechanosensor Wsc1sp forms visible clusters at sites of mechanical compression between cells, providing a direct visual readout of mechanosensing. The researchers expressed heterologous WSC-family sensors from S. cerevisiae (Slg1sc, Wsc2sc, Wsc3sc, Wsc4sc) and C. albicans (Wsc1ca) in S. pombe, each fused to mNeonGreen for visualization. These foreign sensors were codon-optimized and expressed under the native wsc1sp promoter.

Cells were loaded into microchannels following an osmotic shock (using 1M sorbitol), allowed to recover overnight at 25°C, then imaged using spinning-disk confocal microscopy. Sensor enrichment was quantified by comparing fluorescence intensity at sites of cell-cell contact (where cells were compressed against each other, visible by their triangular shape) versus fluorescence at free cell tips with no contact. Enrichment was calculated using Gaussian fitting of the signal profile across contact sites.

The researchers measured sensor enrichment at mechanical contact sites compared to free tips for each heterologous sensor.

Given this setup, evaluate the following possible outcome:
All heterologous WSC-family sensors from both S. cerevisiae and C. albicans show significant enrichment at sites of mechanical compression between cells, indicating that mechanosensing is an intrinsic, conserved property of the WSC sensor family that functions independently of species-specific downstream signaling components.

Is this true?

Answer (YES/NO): NO